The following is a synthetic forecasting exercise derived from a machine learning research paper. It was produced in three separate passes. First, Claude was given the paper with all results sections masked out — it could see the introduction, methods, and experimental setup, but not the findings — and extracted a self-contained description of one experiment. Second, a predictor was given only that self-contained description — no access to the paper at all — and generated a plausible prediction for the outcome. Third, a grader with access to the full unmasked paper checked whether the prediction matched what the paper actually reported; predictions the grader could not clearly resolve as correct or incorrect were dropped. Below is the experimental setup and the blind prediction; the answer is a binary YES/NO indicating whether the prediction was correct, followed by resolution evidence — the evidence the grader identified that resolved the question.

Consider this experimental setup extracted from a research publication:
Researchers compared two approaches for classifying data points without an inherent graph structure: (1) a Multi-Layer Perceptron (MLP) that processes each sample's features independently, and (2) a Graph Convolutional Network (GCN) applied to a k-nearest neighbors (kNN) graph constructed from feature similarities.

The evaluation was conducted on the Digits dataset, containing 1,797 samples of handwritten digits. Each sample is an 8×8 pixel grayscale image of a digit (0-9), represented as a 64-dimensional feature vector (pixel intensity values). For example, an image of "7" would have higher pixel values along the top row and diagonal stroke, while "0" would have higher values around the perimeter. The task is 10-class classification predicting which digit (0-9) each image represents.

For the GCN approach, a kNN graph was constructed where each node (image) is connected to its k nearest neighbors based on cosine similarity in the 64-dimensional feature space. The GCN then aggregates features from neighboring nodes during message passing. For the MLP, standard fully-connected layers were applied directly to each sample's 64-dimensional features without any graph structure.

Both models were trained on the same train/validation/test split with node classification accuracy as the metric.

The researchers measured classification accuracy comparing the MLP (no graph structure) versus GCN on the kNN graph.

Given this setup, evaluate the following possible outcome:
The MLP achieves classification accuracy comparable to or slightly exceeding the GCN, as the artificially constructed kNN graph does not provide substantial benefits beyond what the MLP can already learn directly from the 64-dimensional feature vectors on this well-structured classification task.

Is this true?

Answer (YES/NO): NO